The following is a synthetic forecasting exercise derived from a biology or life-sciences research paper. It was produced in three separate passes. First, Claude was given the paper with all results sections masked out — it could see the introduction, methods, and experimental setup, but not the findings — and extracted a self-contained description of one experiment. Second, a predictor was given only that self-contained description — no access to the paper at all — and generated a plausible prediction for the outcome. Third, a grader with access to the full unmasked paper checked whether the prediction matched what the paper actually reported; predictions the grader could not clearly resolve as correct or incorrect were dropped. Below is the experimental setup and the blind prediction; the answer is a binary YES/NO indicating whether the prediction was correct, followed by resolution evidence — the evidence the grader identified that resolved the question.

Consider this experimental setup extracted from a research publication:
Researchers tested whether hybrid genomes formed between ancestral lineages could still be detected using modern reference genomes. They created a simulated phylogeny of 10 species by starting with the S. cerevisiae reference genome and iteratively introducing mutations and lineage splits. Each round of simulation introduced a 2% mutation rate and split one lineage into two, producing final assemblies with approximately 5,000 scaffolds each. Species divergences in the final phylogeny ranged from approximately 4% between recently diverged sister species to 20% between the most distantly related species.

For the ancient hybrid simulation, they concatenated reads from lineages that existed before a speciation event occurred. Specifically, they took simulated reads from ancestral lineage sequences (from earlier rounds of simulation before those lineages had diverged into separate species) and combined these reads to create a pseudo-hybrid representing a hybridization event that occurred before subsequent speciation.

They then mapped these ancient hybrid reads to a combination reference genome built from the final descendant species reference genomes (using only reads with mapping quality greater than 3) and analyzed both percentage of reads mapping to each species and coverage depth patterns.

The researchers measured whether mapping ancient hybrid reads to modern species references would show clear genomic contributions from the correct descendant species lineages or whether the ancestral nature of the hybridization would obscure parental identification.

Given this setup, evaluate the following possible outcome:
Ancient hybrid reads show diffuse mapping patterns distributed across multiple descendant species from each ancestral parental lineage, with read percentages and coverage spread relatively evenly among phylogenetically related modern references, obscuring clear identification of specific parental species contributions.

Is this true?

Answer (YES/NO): NO